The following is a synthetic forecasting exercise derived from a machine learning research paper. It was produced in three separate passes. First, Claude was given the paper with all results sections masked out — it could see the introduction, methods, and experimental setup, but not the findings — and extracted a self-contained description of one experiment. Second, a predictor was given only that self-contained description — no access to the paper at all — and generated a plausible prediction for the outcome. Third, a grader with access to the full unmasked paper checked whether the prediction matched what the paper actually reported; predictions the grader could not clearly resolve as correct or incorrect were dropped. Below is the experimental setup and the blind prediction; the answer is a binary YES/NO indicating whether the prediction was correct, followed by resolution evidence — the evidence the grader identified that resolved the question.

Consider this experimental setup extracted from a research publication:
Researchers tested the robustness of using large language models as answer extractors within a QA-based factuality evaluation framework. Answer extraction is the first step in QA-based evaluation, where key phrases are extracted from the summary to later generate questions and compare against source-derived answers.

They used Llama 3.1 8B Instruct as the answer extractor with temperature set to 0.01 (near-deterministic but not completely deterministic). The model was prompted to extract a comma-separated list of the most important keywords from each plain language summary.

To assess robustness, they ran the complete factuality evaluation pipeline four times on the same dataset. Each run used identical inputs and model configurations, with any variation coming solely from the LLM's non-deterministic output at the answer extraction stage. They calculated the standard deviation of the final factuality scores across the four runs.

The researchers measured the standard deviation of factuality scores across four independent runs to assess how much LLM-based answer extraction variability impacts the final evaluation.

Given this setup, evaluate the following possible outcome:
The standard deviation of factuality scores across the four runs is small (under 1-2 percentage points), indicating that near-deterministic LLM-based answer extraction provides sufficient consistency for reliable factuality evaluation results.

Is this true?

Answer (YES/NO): YES